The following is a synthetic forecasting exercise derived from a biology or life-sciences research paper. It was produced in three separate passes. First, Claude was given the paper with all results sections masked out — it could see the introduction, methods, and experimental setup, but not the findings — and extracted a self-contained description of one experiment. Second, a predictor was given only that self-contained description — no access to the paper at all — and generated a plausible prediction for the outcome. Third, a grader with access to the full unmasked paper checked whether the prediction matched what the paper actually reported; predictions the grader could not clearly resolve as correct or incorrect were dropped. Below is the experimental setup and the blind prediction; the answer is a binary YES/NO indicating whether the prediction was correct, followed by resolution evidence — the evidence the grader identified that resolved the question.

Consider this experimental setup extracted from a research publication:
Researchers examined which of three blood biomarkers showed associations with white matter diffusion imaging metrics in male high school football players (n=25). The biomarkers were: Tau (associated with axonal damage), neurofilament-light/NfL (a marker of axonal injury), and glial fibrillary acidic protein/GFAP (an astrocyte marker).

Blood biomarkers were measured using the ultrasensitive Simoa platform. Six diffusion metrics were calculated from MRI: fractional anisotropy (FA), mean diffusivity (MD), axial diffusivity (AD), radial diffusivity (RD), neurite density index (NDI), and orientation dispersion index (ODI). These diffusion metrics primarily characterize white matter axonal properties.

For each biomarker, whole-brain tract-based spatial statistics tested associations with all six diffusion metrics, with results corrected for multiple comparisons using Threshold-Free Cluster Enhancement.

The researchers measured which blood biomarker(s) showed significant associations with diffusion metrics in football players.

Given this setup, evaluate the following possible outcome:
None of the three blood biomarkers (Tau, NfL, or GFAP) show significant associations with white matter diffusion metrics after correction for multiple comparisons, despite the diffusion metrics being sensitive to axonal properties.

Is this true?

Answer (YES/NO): NO